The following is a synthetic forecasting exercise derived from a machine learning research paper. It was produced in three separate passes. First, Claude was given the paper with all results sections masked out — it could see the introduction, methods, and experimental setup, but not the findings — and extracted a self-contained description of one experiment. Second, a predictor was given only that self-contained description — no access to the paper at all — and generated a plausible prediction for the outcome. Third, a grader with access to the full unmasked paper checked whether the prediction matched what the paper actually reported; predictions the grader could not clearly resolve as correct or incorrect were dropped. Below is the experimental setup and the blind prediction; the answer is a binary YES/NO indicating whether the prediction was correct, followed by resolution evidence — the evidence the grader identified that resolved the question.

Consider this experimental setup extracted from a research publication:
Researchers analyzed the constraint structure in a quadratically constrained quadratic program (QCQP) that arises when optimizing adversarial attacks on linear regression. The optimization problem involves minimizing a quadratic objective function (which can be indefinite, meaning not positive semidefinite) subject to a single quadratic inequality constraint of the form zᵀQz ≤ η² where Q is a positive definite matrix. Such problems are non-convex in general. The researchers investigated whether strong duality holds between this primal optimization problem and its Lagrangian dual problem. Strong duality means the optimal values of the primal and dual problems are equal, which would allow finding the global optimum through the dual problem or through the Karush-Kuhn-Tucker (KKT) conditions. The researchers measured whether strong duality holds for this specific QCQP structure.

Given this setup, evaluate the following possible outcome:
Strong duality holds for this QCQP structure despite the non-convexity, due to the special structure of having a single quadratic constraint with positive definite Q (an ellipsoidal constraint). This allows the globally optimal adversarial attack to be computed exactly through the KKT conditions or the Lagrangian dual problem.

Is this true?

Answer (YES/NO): YES